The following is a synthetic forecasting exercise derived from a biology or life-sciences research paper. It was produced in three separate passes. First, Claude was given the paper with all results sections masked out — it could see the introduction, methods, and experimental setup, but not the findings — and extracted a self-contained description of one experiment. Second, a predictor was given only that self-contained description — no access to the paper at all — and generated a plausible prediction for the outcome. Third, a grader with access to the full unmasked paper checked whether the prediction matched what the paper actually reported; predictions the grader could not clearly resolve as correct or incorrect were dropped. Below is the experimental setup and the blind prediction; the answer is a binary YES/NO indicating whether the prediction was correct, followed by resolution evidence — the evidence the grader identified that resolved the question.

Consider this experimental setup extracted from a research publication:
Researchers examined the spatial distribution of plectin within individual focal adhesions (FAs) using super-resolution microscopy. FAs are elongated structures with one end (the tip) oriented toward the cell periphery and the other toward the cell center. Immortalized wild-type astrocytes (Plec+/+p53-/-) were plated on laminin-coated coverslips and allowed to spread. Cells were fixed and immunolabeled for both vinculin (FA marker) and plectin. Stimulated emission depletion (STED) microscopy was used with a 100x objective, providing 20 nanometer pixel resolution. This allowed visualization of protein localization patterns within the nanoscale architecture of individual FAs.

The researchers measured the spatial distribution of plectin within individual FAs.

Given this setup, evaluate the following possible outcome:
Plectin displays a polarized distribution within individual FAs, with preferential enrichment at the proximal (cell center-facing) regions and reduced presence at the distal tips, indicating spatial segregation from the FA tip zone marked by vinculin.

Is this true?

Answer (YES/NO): NO